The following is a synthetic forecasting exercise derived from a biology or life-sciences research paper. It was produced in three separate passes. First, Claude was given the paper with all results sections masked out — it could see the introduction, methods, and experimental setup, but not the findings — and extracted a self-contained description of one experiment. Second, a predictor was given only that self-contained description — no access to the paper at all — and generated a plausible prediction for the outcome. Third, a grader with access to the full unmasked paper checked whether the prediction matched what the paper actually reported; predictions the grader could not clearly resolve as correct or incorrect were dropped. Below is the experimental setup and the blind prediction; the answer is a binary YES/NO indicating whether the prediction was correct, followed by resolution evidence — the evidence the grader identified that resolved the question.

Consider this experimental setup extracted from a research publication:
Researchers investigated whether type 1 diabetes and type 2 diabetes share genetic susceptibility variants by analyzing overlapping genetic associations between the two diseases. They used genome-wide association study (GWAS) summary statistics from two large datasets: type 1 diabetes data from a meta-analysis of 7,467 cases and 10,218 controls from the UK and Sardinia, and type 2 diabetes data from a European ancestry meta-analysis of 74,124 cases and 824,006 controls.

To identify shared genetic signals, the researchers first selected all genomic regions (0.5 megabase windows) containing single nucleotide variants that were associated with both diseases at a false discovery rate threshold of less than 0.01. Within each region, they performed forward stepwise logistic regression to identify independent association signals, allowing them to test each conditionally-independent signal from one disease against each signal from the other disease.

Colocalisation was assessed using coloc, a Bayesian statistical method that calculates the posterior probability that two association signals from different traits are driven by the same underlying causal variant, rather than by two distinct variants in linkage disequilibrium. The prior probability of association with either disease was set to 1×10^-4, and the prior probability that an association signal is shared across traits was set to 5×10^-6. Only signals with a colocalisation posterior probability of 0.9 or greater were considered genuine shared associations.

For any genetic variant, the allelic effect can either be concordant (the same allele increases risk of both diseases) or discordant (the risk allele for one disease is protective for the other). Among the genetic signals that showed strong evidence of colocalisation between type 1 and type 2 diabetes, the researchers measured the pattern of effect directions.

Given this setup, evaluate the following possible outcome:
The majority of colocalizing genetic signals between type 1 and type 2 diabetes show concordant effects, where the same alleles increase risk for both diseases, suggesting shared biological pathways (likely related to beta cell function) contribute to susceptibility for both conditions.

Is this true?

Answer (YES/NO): NO